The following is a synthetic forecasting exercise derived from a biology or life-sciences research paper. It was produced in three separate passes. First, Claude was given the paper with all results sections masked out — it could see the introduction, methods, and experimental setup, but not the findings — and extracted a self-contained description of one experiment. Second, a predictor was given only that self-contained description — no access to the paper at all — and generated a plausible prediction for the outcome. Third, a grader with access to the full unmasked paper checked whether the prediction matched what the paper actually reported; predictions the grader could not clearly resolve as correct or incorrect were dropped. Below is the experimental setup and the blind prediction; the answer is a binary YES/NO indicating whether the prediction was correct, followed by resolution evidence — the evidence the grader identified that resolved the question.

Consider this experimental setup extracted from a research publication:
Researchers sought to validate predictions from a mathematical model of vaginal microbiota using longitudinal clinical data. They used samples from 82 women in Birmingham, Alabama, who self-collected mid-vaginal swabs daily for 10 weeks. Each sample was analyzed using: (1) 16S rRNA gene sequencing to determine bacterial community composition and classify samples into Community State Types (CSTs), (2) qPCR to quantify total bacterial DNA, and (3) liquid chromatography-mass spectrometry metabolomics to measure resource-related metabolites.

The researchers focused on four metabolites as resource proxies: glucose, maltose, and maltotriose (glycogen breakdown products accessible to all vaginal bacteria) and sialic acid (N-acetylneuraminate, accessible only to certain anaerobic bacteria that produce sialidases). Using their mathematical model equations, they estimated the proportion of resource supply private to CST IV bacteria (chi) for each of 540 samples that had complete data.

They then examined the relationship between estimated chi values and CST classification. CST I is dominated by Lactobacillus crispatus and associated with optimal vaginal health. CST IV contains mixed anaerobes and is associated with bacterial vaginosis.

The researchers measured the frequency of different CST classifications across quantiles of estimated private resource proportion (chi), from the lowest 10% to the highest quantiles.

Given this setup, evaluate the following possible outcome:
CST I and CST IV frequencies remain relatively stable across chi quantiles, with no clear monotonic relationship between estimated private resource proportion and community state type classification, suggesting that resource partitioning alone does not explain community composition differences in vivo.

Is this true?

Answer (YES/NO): NO